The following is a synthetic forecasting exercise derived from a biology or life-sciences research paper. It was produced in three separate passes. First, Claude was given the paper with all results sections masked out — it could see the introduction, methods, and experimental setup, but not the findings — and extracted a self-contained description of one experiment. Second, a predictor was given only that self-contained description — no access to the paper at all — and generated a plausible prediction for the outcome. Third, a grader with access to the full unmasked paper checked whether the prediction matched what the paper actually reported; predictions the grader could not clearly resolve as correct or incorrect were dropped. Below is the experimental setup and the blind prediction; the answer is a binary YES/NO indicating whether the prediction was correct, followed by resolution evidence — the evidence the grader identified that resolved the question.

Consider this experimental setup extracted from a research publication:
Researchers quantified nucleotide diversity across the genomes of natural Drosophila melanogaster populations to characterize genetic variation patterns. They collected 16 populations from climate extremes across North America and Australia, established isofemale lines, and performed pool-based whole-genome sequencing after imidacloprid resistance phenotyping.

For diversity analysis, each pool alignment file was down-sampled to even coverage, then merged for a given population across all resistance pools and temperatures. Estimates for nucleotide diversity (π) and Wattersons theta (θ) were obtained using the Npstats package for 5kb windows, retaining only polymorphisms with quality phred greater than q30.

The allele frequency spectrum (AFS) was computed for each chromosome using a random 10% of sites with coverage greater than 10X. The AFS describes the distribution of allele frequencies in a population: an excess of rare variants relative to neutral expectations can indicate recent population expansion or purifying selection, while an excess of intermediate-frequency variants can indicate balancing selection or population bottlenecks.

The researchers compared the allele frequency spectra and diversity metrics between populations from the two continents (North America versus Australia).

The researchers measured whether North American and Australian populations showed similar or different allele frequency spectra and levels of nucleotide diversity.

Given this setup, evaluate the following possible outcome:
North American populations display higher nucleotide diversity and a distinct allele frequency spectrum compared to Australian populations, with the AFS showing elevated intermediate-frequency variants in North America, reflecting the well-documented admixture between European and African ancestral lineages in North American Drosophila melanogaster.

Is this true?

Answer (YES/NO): NO